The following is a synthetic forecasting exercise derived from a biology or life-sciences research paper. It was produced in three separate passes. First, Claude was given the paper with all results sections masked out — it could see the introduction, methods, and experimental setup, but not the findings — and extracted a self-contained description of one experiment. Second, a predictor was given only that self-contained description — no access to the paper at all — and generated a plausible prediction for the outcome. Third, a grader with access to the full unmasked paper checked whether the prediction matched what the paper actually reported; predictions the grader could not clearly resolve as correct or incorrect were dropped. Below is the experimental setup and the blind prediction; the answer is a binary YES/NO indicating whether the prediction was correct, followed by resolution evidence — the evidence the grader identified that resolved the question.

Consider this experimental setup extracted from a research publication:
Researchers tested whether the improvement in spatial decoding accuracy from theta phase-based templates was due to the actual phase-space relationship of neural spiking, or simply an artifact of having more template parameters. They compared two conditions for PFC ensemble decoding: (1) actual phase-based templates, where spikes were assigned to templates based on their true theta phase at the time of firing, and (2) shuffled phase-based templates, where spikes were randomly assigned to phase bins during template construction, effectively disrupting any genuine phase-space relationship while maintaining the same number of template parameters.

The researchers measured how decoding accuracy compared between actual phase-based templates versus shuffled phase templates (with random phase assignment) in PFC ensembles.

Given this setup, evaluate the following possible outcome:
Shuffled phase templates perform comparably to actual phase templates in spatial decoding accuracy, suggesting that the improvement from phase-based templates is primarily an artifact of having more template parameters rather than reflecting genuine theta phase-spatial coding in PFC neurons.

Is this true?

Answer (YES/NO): NO